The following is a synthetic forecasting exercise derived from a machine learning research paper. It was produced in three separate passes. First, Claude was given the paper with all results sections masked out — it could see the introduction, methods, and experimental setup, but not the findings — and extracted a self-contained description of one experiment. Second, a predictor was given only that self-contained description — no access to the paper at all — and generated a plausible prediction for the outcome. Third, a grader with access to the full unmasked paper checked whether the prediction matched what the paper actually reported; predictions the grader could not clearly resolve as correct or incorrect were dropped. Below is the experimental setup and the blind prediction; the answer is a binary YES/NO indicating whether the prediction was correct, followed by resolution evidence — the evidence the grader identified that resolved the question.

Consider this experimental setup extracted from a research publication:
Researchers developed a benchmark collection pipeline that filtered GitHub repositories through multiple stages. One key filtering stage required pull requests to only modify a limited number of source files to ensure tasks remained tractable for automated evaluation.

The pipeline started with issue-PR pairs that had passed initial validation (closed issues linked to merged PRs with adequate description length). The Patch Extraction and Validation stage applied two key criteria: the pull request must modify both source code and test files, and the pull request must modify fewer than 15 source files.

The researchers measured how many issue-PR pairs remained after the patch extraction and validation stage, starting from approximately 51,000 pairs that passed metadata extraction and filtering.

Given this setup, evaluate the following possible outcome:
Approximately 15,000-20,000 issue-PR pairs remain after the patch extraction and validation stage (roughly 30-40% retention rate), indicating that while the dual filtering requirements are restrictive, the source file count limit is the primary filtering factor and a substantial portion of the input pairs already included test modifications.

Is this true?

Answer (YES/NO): NO